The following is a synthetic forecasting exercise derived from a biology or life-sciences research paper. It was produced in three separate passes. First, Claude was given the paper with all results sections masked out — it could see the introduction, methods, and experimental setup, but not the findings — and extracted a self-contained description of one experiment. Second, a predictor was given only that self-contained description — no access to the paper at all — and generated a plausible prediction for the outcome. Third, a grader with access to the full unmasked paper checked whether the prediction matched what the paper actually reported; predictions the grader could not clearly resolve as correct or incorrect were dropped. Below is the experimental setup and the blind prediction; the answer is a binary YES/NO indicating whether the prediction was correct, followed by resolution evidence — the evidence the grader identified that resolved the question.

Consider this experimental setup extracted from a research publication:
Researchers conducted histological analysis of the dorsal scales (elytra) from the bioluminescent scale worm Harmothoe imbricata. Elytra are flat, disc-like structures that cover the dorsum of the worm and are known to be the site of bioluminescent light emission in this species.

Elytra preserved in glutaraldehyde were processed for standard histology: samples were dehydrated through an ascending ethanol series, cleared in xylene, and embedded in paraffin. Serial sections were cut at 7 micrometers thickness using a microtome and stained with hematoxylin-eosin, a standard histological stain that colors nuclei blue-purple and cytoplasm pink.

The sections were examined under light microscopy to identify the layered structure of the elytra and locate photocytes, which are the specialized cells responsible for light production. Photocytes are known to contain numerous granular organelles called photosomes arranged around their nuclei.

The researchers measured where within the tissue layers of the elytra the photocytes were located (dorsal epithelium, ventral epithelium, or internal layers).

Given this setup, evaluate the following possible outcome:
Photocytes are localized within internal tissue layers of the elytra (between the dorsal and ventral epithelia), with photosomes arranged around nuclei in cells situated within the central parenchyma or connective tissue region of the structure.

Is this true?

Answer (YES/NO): NO